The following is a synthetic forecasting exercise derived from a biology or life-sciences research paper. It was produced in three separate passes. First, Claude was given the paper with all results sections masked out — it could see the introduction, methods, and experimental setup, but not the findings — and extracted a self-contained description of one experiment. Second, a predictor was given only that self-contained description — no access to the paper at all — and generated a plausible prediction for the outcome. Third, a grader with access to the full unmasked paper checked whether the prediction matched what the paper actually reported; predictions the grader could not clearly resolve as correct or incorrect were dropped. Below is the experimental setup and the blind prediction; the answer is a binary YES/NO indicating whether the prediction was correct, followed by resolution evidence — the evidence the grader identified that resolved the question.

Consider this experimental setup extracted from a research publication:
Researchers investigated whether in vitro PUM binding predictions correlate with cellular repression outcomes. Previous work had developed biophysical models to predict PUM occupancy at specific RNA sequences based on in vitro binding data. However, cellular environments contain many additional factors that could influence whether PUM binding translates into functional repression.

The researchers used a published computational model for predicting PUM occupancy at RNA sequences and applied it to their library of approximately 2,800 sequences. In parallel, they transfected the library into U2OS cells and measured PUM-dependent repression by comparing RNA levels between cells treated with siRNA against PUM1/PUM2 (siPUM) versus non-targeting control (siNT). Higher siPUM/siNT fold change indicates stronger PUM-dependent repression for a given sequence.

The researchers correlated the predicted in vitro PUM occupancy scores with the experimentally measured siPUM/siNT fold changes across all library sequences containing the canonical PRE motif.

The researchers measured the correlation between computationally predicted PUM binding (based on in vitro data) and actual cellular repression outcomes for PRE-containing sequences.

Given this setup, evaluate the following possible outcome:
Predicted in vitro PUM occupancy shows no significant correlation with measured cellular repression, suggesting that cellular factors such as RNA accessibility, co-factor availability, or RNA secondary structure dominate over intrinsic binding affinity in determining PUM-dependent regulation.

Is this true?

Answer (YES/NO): NO